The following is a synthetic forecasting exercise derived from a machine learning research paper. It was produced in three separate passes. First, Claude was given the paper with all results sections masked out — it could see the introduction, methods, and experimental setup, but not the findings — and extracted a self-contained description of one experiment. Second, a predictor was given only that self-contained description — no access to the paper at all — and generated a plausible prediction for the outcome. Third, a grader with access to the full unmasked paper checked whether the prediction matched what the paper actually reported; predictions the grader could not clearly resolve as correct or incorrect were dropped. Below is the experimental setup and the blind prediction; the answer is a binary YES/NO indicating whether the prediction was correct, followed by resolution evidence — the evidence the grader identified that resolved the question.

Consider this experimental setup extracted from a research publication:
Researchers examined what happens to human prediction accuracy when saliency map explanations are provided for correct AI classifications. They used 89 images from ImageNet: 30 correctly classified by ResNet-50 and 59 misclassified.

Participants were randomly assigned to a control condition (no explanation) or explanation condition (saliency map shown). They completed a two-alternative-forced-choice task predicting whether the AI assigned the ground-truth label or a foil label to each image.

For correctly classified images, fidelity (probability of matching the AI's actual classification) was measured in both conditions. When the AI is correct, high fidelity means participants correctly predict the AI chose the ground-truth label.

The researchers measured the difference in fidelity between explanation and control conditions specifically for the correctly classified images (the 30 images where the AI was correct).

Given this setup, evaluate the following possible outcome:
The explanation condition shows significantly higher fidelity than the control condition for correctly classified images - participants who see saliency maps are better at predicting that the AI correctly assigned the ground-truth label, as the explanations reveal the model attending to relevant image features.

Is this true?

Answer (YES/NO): NO